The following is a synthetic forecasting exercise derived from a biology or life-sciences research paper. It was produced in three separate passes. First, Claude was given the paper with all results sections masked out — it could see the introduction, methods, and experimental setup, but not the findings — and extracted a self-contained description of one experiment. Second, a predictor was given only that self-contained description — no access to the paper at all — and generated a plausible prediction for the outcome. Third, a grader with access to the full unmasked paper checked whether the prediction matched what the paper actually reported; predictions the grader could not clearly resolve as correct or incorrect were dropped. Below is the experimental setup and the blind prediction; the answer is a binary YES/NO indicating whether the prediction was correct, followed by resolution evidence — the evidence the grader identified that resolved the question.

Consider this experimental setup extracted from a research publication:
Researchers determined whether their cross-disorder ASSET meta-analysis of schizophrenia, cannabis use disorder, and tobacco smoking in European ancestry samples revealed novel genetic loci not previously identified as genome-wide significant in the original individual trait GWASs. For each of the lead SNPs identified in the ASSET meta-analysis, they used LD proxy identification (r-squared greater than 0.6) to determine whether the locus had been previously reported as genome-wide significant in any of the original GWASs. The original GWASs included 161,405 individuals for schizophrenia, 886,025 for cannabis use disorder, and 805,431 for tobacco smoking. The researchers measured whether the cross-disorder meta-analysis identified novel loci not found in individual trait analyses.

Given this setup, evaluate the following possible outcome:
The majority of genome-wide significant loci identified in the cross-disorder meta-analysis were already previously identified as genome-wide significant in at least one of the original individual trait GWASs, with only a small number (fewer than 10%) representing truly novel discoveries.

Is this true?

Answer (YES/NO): NO